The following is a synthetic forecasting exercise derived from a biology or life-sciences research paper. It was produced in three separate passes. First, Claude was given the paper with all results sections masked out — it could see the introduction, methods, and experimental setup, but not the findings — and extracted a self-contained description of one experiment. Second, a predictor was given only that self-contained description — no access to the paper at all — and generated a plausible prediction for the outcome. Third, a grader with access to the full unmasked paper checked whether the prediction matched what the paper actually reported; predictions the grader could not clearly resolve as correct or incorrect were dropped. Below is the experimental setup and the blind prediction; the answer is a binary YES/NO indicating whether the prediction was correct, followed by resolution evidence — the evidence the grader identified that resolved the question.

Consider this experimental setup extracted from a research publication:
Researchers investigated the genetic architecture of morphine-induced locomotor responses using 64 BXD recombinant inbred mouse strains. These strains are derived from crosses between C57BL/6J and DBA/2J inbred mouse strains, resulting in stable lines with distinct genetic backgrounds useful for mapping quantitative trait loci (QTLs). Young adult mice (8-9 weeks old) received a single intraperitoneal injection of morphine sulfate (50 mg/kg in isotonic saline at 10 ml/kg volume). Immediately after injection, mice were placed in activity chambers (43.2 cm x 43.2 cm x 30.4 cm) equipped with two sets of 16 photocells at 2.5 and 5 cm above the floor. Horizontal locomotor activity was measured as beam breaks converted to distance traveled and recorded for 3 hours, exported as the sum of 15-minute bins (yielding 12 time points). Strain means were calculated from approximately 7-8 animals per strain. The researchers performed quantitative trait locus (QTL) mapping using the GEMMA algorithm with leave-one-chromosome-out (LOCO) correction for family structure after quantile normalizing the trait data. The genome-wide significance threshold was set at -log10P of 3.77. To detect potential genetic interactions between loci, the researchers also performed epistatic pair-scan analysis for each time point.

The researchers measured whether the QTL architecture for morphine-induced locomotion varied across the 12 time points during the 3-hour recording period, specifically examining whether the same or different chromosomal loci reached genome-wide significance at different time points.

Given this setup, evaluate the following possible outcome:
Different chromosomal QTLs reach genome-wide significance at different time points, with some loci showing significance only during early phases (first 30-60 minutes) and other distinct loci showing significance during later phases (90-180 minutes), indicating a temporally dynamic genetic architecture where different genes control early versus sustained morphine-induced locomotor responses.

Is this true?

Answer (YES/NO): NO